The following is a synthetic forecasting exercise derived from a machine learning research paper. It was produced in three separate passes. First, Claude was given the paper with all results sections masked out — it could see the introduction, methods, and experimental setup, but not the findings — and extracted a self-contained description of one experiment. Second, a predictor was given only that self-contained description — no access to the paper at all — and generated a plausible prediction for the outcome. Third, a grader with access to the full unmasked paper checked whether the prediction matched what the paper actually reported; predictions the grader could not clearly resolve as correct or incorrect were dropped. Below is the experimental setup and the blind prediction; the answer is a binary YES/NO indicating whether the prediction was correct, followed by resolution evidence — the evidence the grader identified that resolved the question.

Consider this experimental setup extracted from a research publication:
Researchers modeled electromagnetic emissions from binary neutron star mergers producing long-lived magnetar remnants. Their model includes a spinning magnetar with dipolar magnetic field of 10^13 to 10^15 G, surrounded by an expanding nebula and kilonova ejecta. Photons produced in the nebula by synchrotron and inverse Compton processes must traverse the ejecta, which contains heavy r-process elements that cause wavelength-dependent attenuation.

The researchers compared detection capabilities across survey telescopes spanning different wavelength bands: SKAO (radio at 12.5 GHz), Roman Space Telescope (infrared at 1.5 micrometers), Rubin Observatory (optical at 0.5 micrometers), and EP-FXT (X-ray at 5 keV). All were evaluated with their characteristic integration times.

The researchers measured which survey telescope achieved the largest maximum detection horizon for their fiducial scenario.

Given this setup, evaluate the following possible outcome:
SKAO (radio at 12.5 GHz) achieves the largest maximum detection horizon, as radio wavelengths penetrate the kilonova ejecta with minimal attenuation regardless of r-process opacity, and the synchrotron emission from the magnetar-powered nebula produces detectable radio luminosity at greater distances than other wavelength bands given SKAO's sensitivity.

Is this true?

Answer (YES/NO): YES